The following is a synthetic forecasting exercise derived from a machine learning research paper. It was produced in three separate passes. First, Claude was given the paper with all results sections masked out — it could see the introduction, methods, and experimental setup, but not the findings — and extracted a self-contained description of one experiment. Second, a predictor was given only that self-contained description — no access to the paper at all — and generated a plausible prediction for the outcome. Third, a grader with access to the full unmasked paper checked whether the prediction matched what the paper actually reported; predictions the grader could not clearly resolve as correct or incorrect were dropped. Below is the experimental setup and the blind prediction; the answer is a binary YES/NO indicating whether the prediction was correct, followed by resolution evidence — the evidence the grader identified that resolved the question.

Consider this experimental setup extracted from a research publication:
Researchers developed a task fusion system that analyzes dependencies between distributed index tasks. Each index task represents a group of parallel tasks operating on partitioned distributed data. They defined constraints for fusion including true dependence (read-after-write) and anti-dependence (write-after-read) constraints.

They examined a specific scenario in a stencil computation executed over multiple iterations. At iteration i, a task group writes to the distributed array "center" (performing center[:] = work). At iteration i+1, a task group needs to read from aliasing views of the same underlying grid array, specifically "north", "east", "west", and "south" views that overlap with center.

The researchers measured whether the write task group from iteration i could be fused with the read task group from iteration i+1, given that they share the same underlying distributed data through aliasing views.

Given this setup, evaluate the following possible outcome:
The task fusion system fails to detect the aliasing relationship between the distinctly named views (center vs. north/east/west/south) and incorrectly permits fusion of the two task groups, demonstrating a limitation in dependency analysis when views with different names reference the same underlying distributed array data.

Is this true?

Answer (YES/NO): NO